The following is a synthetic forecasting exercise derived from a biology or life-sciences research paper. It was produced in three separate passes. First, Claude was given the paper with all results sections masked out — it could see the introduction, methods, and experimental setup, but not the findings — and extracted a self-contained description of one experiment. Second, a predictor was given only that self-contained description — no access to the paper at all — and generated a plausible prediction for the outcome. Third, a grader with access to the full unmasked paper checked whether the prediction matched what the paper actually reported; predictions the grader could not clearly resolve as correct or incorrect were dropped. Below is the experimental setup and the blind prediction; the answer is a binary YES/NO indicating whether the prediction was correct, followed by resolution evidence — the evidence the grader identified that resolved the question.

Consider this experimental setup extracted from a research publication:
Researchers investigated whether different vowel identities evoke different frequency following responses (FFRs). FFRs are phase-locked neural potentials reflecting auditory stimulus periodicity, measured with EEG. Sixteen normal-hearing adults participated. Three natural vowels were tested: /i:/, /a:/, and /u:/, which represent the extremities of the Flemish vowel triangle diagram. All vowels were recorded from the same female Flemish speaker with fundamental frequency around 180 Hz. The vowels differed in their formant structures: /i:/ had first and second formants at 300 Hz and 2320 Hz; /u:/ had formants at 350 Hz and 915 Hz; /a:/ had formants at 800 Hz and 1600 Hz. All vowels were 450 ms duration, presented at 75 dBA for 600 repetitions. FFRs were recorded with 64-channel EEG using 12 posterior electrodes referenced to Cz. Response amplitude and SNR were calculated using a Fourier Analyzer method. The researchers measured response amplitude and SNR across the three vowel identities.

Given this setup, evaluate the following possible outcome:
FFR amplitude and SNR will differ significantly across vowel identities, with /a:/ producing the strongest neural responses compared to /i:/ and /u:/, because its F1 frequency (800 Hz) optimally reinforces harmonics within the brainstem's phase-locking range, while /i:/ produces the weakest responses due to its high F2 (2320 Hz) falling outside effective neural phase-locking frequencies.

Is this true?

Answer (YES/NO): NO